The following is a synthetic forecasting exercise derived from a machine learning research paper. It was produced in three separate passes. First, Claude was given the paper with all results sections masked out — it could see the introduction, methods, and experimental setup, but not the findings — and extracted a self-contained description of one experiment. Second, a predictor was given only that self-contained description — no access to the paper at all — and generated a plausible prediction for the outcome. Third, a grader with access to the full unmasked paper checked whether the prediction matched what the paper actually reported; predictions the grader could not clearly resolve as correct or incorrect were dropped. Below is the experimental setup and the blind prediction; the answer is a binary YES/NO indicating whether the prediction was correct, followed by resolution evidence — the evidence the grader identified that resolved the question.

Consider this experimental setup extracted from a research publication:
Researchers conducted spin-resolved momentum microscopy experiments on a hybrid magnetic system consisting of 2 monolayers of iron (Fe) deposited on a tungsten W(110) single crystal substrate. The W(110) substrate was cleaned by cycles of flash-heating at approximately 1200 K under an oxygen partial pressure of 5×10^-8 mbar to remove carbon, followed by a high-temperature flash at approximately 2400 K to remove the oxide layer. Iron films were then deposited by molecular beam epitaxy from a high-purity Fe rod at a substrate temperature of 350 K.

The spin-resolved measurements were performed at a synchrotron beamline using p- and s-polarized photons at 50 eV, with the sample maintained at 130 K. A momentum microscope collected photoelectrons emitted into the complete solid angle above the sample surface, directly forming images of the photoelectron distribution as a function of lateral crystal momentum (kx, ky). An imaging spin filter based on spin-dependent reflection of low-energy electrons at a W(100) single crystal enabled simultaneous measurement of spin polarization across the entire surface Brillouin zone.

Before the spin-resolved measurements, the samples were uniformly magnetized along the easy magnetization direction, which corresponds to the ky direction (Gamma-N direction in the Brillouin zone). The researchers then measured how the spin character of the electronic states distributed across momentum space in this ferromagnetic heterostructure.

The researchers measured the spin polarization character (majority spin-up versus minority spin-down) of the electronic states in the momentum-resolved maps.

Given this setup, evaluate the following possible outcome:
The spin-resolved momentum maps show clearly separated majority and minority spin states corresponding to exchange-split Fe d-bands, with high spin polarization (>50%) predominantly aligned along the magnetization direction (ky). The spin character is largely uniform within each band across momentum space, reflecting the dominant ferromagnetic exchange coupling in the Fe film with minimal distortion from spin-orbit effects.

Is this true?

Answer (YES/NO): NO